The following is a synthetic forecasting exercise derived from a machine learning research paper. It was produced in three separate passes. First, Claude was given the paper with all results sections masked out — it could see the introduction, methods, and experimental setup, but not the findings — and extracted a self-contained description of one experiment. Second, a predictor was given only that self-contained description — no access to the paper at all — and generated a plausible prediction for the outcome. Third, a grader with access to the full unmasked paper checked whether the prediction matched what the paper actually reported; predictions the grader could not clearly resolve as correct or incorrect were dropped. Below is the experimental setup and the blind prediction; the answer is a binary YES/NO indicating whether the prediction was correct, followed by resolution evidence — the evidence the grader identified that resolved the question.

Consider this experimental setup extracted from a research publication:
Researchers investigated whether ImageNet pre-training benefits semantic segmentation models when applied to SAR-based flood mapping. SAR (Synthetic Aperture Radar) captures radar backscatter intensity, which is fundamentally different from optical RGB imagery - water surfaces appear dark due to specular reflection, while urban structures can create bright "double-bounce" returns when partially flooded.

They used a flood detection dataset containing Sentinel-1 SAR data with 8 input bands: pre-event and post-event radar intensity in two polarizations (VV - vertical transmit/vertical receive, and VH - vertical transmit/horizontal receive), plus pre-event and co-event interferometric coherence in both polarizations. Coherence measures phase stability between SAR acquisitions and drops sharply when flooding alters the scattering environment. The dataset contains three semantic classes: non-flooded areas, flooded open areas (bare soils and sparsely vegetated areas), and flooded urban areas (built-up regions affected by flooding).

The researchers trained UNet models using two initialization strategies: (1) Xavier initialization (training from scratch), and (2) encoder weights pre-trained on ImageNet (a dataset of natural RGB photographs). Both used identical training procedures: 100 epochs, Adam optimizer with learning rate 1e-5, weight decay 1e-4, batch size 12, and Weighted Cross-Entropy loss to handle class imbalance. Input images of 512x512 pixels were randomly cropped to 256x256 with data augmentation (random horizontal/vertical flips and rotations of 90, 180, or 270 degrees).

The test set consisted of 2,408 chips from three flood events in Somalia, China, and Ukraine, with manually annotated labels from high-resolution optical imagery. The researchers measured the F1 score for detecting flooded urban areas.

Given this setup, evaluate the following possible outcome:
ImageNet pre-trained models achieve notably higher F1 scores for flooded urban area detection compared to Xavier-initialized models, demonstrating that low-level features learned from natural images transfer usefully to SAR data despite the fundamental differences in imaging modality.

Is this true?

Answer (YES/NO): NO